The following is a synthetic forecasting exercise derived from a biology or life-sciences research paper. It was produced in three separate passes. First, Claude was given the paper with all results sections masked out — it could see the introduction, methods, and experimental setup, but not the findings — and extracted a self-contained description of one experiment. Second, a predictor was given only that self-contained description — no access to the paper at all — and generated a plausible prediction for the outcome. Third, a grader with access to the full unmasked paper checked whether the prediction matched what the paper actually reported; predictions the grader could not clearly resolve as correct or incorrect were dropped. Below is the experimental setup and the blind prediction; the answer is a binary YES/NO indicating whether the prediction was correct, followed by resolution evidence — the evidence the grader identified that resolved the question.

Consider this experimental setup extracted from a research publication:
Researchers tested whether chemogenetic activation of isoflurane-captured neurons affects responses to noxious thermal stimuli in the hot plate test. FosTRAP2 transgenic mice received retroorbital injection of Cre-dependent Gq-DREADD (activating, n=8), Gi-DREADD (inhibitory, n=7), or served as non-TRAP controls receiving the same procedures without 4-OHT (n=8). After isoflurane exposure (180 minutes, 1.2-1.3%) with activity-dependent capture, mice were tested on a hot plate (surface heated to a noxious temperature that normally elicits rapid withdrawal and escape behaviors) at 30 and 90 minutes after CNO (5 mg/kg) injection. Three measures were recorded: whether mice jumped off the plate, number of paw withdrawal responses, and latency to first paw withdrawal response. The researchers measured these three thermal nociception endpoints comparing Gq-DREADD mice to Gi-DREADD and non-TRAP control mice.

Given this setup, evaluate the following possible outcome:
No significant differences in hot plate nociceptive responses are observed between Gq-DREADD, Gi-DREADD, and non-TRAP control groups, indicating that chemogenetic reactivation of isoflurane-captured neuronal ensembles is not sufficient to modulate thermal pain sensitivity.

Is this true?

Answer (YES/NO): NO